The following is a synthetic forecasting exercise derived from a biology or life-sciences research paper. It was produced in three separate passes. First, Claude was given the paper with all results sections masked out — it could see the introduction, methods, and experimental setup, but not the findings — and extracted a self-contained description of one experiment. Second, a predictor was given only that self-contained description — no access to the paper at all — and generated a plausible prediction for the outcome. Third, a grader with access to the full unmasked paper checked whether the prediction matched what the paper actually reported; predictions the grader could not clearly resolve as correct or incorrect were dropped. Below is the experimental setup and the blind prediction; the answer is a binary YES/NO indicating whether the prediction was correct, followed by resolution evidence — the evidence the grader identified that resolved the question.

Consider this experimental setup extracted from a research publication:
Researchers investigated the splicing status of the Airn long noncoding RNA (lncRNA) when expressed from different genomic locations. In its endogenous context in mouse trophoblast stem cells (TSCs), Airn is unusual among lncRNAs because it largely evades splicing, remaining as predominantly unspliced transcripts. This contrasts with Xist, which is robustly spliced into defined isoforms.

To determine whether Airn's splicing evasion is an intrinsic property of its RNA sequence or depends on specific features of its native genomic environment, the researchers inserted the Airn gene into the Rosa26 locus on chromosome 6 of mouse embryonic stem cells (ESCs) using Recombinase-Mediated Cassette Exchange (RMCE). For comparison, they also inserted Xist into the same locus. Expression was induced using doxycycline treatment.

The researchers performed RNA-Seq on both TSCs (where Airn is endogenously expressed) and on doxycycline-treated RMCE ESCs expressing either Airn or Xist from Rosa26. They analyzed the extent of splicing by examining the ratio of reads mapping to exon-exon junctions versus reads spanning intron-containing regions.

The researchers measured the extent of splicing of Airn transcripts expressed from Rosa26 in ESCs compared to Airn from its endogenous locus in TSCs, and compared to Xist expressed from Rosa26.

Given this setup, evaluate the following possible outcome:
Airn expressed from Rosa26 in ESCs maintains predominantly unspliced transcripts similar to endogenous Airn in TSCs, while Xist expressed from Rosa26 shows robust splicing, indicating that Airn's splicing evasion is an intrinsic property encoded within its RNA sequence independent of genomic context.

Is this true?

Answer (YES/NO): YES